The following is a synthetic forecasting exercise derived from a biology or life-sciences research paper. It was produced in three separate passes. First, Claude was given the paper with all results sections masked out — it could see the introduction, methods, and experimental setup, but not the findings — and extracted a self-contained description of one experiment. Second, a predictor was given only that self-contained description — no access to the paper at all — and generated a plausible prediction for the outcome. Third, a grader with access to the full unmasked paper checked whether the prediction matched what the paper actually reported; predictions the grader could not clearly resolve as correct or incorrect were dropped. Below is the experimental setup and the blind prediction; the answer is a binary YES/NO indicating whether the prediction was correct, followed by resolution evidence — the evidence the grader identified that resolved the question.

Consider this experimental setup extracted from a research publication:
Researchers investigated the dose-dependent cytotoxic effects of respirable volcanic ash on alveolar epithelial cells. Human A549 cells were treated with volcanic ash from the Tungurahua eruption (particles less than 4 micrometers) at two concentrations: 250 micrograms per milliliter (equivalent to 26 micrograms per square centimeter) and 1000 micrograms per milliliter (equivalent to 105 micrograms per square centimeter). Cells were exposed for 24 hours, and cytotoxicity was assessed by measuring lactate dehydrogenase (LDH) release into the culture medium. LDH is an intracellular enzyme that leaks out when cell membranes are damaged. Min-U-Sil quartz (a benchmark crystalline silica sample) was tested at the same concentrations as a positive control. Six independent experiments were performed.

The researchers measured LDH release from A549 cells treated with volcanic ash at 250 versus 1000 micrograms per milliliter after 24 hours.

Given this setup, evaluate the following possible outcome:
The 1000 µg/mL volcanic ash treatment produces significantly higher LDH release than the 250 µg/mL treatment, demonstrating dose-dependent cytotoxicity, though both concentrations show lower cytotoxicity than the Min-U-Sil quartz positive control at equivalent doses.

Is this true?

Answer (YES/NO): NO